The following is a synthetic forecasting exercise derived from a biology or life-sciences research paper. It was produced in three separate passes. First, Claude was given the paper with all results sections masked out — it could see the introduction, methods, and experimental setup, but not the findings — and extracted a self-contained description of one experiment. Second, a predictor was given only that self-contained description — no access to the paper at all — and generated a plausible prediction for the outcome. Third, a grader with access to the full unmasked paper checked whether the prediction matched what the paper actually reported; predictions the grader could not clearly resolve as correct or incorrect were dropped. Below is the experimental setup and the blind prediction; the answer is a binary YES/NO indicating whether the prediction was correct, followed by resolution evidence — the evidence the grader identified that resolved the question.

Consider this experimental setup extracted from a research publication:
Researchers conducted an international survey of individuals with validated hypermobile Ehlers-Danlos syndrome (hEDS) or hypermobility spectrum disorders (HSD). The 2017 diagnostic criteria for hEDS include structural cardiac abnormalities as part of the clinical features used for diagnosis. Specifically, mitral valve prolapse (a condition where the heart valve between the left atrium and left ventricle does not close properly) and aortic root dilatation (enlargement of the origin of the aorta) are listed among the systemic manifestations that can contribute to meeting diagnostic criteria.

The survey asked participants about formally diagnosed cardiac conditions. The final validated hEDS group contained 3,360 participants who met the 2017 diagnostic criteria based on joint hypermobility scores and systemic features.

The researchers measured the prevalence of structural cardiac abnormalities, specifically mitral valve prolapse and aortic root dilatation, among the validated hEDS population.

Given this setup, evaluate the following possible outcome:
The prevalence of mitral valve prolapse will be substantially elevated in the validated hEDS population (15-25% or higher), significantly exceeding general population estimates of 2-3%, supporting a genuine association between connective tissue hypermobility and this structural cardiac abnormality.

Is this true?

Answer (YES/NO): YES